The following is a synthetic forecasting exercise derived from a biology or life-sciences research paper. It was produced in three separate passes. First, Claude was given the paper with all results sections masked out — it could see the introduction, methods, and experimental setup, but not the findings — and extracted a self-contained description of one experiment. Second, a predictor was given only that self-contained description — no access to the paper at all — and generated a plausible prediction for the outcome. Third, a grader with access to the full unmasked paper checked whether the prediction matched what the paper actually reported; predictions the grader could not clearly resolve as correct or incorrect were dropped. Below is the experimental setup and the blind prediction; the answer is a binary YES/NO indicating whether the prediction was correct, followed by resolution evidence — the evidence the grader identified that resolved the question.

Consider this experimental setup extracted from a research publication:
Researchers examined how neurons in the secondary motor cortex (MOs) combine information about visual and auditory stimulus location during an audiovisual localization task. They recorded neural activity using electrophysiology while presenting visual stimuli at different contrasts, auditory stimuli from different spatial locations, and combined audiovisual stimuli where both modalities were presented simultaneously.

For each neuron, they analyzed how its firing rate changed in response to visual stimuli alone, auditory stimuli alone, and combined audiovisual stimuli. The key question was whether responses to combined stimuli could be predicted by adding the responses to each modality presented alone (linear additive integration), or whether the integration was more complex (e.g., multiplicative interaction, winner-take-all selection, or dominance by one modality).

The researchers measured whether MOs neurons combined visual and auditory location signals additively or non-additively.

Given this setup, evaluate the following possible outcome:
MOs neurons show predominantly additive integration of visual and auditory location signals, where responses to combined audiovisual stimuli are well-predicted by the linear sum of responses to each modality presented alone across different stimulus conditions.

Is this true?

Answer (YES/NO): YES